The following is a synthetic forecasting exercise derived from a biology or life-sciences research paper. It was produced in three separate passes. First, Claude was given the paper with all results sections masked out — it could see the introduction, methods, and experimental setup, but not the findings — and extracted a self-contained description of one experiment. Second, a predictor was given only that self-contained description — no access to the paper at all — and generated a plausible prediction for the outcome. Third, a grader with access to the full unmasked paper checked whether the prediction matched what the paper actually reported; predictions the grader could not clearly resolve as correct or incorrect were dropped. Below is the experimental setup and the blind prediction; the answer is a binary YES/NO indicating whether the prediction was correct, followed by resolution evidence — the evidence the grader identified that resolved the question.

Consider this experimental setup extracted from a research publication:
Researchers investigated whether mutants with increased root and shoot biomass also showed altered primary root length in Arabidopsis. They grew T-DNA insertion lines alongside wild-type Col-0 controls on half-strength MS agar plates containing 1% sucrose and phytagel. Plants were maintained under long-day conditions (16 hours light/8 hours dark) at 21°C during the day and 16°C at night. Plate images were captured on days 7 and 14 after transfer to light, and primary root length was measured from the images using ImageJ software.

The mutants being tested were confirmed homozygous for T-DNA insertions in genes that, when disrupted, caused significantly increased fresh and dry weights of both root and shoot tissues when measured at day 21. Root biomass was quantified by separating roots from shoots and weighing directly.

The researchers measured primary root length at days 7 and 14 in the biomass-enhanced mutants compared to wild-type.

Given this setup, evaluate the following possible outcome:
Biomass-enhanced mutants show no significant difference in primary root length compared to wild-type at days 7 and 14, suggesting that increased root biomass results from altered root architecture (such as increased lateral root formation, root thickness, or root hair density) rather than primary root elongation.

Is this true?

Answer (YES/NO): NO